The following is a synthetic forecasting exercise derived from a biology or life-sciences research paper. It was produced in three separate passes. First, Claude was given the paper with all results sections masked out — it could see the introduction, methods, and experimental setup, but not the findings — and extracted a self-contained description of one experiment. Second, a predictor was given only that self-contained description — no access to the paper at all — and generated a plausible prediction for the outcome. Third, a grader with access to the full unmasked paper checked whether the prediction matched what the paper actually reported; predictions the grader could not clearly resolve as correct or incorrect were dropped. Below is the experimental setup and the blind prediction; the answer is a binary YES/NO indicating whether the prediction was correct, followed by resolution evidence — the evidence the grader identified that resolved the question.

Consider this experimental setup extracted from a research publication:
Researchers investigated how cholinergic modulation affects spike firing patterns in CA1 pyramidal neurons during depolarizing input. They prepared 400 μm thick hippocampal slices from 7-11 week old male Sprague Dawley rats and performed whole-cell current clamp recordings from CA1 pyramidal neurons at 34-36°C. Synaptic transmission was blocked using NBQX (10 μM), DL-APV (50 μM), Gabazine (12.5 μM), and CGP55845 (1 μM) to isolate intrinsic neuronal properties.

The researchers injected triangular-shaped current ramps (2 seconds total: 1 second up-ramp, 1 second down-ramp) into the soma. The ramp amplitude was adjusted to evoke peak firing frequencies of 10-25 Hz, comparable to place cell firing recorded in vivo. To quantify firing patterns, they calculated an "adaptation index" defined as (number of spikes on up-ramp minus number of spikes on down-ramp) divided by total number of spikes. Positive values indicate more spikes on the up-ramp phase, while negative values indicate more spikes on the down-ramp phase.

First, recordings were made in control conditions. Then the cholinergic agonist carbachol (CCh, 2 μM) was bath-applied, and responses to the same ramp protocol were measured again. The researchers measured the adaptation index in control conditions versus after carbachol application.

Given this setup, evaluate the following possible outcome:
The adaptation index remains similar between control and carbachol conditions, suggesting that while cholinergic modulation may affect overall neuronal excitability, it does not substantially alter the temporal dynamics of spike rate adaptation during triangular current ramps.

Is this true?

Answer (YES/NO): NO